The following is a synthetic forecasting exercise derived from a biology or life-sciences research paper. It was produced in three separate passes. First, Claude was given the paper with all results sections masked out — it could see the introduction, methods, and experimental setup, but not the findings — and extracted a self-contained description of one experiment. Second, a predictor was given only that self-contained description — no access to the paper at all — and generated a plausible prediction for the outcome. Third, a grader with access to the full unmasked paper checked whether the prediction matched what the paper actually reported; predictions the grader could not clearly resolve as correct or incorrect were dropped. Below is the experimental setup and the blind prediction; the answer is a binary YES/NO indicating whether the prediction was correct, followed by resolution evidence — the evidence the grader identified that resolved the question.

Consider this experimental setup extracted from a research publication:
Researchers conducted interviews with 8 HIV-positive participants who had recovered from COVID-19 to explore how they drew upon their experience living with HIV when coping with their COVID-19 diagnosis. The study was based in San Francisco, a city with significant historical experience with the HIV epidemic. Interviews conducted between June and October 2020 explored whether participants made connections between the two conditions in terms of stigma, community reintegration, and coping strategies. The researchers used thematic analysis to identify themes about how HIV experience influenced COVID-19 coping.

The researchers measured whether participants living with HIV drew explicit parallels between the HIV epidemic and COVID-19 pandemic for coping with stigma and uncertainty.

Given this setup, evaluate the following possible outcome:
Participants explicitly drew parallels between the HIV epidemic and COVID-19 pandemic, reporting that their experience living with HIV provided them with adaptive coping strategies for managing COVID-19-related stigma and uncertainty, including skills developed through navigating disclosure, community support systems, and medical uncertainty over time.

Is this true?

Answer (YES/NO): NO